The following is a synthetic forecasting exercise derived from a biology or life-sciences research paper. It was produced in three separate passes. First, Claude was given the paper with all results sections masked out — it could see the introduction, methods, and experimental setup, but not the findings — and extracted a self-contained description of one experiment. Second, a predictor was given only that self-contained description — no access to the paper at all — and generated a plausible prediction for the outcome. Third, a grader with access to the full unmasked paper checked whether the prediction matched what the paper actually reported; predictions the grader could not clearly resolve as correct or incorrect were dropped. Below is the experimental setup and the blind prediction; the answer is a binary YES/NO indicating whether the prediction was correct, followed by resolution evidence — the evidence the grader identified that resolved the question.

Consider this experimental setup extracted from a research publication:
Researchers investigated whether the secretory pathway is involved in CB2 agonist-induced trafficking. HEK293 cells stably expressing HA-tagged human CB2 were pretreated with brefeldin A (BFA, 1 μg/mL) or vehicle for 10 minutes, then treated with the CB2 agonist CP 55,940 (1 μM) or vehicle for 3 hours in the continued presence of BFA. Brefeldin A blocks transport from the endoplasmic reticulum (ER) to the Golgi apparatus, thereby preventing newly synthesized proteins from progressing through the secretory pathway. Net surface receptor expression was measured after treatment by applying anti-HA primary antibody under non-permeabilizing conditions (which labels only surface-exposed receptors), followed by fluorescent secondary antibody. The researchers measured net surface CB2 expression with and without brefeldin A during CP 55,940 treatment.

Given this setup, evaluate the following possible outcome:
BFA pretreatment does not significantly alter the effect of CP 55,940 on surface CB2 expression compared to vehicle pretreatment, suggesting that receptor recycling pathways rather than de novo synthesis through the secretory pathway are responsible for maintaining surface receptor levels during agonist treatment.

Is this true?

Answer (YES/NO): NO